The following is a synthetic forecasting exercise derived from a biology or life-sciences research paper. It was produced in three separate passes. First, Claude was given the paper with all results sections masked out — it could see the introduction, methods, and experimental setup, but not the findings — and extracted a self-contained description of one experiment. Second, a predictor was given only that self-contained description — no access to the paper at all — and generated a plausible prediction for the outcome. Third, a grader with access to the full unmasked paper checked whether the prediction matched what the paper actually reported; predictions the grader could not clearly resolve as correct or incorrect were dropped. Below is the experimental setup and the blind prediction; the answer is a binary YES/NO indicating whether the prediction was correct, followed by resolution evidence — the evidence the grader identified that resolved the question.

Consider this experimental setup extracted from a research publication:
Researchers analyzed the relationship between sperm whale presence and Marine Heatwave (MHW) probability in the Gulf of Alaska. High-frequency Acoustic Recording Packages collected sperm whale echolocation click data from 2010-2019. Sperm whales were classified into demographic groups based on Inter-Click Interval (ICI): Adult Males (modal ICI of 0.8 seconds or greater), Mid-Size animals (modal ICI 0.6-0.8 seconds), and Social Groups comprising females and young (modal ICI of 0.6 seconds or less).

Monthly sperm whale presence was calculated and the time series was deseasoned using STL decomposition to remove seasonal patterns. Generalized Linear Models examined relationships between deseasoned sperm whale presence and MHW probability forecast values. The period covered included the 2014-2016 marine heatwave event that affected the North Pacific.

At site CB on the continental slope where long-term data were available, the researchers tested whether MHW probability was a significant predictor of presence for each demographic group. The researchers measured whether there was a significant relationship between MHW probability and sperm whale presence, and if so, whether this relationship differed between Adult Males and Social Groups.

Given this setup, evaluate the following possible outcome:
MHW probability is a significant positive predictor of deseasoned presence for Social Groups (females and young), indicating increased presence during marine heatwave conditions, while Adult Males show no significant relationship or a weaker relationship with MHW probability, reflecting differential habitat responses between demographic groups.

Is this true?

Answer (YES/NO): NO